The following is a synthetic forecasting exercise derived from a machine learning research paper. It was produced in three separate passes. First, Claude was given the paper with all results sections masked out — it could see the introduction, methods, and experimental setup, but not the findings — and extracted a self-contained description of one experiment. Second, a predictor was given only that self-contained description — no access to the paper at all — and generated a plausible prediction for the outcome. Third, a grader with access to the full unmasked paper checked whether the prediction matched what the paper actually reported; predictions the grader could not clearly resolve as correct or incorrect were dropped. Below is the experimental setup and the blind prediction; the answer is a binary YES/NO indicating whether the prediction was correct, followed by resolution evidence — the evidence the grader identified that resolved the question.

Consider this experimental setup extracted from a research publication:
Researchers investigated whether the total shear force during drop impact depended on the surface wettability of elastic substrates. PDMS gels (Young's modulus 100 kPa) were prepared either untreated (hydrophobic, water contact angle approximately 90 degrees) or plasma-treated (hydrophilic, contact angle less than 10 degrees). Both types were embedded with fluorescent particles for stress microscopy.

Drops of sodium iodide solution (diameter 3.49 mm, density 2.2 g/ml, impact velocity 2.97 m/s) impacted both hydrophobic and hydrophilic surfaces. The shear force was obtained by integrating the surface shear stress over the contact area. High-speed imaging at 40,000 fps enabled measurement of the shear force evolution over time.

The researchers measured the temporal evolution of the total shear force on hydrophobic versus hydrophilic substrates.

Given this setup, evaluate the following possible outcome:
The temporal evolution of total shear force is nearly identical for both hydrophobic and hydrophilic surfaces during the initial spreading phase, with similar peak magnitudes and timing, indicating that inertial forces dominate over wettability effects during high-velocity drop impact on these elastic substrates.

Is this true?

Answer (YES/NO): YES